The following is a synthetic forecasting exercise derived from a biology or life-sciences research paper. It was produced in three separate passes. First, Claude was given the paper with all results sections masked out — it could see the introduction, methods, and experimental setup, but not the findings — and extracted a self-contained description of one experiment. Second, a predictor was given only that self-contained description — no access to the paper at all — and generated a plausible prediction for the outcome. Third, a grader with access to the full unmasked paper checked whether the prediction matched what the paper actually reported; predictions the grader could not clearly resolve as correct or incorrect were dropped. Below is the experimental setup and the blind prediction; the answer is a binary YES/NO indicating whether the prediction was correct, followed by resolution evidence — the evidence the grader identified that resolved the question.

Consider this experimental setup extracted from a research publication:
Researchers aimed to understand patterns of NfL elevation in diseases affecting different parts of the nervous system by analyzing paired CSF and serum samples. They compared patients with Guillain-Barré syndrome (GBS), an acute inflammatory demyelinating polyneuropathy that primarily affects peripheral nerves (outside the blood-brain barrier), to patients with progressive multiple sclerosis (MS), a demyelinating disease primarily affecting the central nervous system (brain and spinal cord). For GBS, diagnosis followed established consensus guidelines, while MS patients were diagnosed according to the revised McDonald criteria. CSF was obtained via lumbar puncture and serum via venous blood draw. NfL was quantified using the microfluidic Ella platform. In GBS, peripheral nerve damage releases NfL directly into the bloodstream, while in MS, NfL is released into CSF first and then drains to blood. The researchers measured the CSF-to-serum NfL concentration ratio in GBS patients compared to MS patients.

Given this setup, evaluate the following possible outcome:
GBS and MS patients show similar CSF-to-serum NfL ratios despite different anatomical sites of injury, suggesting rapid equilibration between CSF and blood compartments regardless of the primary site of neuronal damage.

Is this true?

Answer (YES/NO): NO